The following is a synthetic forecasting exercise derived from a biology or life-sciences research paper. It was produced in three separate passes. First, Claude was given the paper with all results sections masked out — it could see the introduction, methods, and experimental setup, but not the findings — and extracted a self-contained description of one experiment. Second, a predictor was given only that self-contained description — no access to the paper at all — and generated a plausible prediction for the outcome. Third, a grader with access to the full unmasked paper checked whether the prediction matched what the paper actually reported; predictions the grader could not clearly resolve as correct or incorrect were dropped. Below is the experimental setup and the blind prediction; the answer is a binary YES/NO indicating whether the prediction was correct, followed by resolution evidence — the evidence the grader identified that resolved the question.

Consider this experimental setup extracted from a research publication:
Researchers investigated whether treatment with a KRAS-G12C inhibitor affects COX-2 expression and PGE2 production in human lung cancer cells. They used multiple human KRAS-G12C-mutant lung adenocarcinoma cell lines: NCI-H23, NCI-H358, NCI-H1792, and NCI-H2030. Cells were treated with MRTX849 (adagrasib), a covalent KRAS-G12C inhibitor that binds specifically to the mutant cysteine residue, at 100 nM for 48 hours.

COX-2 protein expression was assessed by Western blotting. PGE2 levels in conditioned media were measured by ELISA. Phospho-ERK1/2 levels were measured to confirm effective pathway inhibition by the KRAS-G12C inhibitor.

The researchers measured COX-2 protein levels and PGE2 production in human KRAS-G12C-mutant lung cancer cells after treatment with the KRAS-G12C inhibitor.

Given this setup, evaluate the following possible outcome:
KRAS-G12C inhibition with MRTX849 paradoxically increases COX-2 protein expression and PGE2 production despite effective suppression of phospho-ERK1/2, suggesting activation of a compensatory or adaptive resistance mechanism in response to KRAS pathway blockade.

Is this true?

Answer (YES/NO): NO